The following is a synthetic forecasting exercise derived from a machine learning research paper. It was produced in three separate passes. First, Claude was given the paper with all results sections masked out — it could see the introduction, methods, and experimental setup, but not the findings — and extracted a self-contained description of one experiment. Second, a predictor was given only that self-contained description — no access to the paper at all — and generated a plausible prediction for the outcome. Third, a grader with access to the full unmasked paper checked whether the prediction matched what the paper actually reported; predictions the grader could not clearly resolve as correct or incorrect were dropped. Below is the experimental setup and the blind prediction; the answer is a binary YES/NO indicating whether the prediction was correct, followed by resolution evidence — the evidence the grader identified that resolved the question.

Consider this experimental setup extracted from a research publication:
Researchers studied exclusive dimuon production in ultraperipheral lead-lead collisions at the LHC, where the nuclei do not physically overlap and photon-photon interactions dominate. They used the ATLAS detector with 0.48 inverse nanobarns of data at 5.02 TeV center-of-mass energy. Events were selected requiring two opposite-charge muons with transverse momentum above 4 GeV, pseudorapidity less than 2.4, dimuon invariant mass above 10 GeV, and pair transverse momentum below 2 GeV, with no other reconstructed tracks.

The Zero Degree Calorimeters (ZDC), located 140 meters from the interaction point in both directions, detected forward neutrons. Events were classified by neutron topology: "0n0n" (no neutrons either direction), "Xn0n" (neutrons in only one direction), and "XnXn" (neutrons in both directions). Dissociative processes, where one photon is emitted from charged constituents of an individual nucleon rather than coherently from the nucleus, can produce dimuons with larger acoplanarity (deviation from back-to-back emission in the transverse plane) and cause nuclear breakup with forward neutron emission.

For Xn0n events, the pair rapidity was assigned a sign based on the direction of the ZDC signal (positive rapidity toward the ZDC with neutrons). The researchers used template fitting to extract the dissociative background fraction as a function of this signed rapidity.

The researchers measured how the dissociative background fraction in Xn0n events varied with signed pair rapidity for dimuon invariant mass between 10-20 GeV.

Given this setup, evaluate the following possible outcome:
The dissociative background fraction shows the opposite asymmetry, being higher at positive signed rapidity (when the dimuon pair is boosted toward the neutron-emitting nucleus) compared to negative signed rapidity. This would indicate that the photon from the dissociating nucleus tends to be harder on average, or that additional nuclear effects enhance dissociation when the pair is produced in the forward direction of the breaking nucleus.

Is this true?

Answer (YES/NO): YES